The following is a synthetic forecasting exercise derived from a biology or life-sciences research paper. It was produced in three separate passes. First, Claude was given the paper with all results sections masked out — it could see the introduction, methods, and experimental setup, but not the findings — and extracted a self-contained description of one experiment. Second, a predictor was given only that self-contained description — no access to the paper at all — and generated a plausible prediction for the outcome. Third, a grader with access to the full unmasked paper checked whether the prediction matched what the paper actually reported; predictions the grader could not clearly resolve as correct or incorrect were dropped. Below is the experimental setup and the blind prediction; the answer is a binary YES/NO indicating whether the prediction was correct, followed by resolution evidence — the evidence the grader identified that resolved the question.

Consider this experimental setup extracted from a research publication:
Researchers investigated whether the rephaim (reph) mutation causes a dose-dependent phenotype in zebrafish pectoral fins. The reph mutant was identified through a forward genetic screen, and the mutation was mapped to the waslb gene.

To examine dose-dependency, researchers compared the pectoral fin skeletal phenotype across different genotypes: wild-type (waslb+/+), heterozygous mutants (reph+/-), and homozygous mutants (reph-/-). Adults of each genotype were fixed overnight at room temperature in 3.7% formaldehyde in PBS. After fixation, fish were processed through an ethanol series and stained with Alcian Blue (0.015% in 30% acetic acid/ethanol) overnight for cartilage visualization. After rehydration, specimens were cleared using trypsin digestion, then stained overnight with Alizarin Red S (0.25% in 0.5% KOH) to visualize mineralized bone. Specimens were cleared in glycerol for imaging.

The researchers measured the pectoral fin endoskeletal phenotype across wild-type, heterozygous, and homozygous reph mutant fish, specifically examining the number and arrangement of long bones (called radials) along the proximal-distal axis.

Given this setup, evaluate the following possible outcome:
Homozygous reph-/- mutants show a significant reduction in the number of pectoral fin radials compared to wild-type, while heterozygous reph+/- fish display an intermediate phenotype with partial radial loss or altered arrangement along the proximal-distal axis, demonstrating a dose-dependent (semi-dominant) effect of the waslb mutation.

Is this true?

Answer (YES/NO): NO